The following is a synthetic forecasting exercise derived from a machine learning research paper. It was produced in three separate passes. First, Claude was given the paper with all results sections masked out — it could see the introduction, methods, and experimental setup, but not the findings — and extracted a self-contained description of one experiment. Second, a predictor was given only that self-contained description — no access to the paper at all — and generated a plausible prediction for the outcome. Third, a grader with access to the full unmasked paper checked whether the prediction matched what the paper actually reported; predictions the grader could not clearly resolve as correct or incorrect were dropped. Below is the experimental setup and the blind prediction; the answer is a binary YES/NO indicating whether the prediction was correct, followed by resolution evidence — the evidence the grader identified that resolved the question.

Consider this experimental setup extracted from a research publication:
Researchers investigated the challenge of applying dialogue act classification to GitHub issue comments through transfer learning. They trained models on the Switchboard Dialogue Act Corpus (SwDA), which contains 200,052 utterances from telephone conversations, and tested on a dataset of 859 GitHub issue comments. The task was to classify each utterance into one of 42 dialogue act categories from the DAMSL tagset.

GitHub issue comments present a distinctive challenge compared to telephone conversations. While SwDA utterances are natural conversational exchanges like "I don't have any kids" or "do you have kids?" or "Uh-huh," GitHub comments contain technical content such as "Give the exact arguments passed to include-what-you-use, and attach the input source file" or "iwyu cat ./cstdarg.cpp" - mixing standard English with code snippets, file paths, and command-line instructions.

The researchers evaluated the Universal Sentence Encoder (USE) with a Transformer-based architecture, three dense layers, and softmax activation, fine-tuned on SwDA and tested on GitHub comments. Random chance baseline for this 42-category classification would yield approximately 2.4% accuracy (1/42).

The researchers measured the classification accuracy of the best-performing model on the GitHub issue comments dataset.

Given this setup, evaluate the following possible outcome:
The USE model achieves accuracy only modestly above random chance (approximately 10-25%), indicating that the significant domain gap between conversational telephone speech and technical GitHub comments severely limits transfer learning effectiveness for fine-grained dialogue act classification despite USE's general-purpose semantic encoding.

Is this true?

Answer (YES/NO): NO